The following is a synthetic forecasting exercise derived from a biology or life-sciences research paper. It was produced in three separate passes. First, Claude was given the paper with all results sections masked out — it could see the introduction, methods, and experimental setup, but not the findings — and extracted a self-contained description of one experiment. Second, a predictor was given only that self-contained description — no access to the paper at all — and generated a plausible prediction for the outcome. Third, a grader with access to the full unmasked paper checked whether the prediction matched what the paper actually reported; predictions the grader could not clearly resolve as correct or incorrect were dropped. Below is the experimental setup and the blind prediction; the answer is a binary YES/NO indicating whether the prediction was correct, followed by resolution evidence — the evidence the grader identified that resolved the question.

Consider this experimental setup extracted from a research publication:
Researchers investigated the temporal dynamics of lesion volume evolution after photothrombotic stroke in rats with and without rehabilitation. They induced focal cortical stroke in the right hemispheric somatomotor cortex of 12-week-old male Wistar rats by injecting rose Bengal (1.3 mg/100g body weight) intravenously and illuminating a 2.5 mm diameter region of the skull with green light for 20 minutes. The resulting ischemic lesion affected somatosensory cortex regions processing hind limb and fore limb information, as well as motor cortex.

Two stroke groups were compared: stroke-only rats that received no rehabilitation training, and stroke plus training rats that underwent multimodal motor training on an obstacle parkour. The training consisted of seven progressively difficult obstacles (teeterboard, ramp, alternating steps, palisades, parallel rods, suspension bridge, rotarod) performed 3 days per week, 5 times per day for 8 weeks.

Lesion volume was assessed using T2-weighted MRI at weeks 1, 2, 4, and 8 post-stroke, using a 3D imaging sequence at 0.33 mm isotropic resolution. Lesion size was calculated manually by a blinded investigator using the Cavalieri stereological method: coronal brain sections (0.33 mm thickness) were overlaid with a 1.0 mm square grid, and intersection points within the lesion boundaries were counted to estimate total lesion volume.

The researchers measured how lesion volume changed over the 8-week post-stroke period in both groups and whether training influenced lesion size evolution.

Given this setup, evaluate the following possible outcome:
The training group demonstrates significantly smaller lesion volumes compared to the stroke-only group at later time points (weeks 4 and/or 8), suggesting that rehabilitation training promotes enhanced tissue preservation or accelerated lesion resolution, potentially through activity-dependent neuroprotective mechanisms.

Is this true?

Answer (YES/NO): NO